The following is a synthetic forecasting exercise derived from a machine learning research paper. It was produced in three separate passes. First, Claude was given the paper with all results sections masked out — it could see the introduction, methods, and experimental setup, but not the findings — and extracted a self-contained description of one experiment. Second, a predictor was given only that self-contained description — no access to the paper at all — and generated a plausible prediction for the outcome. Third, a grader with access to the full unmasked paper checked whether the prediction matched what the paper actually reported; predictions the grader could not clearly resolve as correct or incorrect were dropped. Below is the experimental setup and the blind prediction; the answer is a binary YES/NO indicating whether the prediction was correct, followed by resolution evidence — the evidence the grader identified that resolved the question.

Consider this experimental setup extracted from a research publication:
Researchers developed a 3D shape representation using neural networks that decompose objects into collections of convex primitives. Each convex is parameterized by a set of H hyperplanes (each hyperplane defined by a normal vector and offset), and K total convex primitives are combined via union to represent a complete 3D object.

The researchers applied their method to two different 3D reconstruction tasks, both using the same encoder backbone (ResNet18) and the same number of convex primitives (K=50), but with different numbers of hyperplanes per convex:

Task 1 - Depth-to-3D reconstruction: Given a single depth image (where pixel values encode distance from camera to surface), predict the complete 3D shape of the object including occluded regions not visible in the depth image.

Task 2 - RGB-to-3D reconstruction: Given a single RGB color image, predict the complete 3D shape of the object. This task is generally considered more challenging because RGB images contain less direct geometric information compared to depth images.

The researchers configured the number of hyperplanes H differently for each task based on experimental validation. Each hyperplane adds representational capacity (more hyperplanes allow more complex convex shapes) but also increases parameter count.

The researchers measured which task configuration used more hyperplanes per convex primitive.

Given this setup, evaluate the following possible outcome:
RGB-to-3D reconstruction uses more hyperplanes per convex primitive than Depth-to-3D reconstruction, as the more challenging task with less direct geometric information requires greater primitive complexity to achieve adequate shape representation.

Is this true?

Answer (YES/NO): NO